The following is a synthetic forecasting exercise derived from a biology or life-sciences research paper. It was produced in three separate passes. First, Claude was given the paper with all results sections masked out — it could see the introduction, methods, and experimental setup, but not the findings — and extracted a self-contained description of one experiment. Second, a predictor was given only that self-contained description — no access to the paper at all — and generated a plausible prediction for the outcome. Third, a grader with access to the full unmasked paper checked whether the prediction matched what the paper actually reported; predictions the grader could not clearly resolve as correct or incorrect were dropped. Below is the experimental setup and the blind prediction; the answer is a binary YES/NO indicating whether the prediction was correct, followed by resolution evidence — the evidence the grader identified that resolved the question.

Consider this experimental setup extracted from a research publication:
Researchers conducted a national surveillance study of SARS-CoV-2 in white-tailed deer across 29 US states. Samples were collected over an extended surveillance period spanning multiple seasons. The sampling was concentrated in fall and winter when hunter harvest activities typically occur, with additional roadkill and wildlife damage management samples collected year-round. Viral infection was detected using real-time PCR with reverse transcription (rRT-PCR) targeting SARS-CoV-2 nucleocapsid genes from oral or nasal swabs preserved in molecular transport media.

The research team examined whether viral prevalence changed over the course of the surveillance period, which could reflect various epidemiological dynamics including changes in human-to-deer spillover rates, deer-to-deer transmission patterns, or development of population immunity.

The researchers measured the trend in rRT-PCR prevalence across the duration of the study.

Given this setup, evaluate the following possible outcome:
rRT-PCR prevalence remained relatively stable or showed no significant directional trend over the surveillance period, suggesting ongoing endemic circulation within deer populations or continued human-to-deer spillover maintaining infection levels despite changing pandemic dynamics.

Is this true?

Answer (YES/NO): NO